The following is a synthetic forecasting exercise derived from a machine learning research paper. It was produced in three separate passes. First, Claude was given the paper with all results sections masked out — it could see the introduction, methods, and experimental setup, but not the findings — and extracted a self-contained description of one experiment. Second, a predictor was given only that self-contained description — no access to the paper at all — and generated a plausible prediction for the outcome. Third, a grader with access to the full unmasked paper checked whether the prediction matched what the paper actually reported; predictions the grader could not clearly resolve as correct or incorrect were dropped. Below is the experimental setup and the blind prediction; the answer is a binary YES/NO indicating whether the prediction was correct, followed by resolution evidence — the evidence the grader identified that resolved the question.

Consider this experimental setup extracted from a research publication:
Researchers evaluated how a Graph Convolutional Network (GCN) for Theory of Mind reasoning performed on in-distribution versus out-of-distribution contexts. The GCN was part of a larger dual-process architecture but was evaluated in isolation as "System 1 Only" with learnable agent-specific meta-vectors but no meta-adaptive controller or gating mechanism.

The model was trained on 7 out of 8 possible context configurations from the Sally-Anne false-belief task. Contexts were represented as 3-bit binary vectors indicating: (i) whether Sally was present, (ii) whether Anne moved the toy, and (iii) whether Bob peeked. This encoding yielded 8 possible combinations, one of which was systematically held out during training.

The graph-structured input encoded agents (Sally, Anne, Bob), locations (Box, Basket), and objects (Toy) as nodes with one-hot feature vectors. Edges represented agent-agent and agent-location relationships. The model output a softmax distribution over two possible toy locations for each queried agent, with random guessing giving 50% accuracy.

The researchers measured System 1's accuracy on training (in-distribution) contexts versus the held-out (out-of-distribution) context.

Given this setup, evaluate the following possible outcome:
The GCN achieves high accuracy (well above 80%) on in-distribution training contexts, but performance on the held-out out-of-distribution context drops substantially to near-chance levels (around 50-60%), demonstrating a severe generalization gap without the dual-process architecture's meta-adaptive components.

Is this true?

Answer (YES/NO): YES